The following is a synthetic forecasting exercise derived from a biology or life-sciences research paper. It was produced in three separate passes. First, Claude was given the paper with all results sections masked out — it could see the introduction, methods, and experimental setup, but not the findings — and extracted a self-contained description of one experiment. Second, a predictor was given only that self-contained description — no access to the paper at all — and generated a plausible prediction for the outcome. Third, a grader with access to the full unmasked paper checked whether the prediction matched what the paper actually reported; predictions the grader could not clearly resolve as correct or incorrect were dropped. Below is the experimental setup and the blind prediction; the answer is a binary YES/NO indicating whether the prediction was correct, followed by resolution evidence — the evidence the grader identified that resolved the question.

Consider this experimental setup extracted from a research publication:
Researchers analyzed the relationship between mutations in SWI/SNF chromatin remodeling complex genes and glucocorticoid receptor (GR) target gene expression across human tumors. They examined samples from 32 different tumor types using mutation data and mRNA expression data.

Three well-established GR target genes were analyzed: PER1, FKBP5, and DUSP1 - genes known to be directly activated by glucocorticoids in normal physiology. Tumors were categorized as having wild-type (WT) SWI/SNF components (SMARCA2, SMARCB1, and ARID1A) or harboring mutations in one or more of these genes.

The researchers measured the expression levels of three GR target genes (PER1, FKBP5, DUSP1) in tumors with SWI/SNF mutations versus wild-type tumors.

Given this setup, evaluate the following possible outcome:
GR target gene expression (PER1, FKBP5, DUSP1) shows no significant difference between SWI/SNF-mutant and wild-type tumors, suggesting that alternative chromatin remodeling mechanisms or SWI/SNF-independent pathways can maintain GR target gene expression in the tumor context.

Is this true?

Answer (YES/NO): NO